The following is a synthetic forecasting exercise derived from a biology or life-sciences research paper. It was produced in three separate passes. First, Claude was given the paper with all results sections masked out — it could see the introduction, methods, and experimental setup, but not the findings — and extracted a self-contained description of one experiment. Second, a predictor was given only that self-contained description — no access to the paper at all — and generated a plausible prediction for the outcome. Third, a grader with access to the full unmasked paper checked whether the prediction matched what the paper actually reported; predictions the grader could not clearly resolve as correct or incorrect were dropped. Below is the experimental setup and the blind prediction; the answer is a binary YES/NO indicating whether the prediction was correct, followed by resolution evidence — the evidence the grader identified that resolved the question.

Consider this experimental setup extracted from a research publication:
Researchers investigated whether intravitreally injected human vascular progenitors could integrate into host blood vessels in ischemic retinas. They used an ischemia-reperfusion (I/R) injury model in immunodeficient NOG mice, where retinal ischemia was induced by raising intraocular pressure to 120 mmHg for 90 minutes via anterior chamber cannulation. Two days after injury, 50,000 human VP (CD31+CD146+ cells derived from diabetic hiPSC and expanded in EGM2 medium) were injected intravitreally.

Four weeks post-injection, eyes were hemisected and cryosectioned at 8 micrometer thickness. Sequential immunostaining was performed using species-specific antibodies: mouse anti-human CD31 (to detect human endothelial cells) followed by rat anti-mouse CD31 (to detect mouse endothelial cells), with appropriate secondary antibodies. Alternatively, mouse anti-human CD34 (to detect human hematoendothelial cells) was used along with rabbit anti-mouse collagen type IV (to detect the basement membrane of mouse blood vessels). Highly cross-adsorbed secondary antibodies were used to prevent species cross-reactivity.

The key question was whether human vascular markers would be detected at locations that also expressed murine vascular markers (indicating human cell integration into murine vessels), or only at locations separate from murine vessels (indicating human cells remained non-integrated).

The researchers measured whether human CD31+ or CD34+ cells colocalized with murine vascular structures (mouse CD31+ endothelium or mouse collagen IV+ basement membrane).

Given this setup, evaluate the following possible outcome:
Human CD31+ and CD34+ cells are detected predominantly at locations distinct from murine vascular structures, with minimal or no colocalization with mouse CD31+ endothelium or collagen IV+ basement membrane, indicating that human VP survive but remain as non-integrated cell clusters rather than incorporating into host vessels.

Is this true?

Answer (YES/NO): NO